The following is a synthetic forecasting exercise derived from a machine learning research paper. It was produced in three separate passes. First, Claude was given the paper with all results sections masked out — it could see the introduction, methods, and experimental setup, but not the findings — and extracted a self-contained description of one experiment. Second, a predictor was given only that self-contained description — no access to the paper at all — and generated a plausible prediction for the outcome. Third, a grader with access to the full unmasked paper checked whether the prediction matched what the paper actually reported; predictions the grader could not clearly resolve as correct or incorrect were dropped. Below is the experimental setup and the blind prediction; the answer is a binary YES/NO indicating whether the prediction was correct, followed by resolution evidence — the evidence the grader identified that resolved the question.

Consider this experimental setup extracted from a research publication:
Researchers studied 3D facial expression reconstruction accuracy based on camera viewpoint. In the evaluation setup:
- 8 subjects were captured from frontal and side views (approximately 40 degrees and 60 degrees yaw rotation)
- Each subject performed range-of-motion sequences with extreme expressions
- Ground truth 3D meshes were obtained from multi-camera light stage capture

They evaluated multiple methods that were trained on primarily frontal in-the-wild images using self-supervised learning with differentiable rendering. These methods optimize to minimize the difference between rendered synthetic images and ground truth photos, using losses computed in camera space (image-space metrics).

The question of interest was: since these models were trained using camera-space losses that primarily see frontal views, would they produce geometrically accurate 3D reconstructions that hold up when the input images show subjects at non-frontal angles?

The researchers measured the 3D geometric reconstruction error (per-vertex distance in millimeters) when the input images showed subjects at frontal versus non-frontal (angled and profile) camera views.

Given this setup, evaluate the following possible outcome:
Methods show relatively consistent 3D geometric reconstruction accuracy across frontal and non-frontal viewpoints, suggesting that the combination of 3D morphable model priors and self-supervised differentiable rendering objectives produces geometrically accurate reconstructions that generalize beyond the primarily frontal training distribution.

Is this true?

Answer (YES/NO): NO